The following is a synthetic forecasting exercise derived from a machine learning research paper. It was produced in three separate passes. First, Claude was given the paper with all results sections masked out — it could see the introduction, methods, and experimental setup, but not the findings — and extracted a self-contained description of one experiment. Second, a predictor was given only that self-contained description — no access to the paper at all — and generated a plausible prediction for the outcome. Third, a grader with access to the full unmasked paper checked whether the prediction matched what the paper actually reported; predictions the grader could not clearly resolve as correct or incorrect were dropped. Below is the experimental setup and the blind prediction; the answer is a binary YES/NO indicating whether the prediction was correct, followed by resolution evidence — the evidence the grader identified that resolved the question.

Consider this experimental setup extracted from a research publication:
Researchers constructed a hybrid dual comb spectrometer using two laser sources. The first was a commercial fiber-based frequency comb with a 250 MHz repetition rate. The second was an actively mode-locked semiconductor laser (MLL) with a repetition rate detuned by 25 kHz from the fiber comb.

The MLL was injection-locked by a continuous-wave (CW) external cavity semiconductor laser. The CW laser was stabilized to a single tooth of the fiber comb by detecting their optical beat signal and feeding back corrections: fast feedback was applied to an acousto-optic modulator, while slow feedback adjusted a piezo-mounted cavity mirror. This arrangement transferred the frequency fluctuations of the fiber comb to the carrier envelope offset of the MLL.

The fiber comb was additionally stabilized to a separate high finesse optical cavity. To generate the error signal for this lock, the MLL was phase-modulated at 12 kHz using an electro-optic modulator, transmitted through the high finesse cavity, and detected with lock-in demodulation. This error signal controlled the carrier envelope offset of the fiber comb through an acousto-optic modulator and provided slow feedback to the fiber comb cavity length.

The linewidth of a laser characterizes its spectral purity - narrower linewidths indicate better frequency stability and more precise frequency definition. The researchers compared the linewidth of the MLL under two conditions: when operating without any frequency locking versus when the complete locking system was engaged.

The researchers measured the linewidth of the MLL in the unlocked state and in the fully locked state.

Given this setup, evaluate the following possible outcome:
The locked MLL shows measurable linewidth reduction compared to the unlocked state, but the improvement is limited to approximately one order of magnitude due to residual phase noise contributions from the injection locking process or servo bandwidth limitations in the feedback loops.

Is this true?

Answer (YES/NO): NO